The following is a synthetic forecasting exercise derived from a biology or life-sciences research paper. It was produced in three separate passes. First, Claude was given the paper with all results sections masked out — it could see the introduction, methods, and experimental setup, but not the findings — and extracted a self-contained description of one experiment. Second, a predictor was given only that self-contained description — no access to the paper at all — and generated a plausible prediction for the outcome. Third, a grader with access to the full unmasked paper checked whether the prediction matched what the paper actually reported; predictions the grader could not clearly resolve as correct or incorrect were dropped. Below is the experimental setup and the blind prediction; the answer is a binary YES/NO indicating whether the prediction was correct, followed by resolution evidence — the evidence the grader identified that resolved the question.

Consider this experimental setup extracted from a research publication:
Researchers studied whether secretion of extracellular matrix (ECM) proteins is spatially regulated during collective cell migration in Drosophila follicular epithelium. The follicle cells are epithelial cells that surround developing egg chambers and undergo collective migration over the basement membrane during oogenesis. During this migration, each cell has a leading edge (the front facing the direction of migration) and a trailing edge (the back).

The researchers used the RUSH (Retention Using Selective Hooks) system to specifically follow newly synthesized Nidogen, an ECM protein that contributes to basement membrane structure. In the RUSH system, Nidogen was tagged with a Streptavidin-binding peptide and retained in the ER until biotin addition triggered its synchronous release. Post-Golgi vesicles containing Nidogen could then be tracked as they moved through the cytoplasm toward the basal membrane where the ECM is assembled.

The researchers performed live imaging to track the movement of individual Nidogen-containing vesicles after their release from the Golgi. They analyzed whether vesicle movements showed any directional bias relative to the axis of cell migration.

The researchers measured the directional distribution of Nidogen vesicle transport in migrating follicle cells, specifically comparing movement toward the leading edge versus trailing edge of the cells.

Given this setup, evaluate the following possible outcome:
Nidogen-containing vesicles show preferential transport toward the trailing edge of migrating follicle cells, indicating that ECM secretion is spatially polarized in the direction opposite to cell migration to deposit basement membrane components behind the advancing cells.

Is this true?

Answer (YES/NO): NO